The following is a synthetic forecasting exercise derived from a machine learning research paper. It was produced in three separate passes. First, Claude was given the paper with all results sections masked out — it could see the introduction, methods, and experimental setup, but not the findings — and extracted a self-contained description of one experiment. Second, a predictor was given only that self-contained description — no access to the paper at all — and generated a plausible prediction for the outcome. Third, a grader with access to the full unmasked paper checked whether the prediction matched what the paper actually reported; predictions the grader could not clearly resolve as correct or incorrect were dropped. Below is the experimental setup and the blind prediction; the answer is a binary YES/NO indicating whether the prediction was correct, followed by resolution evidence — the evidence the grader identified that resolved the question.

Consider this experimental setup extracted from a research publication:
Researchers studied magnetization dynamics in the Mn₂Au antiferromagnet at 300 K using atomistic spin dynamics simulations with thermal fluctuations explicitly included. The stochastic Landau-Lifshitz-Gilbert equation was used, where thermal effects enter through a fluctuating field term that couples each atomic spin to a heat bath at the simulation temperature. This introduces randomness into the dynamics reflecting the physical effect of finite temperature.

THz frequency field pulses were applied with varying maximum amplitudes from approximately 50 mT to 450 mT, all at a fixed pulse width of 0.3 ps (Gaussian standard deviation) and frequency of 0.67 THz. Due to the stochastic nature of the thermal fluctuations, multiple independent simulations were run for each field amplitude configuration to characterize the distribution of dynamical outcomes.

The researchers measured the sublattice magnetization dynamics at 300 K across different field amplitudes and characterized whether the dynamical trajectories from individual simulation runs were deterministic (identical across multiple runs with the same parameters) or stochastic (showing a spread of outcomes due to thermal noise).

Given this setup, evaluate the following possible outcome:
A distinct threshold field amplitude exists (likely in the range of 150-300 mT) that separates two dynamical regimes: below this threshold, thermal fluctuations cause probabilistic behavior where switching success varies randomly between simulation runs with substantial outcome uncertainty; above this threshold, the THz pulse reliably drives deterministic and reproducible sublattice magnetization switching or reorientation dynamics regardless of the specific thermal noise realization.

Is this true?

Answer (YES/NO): NO